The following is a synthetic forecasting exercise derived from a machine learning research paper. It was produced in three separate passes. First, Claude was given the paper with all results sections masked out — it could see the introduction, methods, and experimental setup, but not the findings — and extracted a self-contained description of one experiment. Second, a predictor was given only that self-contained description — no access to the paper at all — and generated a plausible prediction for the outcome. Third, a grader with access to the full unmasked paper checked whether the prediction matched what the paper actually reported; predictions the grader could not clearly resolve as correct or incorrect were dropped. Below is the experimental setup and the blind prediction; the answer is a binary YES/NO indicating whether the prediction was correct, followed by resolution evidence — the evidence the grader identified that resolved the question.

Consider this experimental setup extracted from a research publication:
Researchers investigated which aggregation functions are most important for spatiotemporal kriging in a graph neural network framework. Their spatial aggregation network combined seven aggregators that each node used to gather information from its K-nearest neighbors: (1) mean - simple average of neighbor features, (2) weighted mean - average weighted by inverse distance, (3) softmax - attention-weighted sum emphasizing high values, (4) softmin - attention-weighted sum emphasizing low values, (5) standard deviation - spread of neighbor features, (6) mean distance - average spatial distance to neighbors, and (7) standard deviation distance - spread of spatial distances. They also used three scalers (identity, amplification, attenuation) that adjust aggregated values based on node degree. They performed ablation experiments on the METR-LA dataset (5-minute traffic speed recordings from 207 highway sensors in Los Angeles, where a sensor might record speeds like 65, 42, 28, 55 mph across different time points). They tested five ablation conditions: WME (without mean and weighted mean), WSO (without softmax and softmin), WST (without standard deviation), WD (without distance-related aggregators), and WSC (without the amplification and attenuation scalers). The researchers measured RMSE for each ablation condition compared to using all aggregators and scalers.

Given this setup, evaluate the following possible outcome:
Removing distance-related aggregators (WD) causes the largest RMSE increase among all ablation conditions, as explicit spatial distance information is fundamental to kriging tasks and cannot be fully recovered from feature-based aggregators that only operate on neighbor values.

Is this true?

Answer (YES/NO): NO